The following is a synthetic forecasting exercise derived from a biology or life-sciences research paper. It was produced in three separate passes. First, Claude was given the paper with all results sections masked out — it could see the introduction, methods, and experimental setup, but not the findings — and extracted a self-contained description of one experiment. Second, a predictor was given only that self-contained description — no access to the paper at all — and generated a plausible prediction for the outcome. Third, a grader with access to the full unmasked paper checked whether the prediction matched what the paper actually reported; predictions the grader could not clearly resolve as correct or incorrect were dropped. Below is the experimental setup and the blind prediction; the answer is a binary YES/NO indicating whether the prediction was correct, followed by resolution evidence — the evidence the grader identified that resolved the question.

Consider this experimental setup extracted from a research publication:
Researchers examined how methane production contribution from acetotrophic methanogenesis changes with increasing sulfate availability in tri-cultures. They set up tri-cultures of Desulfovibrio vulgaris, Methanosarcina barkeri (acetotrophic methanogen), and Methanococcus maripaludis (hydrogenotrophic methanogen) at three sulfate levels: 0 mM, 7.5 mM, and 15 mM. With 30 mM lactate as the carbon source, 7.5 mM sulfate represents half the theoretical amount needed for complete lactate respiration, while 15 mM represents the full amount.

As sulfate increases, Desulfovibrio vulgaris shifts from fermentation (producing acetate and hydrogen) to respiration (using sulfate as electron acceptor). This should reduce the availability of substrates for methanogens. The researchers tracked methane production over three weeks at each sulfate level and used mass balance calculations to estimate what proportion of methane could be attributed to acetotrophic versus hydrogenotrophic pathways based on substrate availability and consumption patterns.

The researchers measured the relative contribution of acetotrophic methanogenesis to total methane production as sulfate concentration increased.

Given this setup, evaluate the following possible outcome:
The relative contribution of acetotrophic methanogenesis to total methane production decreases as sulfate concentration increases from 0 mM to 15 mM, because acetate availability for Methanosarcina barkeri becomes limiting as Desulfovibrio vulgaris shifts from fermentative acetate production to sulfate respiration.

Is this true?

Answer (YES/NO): NO